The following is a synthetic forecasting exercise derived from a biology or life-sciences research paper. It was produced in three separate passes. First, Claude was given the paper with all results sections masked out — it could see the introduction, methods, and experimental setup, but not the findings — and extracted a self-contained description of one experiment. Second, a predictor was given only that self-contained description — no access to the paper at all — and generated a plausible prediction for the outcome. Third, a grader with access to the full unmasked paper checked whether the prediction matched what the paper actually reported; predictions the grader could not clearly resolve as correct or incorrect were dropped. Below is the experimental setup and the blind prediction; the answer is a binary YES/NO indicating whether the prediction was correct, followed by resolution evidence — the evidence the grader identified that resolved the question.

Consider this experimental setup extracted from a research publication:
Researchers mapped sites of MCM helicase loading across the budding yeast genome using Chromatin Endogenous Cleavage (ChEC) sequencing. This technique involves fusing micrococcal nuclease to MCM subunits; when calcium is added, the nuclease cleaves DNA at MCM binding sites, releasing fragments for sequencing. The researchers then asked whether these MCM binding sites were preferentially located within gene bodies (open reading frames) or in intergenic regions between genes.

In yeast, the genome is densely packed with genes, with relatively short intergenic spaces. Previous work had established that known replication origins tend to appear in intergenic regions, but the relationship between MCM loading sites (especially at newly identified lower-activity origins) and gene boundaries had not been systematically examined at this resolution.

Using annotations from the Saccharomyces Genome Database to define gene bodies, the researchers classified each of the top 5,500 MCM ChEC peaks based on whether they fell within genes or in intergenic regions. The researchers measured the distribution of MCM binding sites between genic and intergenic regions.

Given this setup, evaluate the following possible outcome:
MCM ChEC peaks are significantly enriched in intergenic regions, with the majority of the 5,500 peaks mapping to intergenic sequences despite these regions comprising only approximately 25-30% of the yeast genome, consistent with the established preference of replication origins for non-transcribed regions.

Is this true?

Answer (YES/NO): YES